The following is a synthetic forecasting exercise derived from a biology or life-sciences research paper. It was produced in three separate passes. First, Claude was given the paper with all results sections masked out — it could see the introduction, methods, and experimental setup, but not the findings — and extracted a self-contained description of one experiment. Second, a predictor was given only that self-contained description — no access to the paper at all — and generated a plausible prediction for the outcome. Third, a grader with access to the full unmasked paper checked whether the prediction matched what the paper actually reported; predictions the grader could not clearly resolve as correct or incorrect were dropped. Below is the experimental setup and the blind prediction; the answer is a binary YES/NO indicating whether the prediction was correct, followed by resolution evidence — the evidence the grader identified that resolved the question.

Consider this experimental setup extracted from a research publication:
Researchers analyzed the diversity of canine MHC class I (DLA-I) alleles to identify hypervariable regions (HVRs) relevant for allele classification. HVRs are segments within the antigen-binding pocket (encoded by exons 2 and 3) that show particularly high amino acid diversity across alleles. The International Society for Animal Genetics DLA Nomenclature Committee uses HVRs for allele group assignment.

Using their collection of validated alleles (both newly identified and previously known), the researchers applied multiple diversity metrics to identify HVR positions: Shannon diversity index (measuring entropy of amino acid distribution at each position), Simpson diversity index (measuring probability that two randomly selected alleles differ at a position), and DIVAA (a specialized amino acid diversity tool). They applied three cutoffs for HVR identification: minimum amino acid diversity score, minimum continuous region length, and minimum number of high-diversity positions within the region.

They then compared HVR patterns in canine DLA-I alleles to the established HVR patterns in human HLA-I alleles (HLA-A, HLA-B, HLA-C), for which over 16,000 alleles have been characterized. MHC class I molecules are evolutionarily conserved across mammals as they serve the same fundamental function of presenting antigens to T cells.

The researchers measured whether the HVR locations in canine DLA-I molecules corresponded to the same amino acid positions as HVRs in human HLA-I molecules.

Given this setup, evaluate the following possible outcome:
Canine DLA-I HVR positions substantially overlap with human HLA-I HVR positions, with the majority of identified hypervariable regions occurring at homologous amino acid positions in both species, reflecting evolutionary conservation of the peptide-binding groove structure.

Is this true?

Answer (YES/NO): YES